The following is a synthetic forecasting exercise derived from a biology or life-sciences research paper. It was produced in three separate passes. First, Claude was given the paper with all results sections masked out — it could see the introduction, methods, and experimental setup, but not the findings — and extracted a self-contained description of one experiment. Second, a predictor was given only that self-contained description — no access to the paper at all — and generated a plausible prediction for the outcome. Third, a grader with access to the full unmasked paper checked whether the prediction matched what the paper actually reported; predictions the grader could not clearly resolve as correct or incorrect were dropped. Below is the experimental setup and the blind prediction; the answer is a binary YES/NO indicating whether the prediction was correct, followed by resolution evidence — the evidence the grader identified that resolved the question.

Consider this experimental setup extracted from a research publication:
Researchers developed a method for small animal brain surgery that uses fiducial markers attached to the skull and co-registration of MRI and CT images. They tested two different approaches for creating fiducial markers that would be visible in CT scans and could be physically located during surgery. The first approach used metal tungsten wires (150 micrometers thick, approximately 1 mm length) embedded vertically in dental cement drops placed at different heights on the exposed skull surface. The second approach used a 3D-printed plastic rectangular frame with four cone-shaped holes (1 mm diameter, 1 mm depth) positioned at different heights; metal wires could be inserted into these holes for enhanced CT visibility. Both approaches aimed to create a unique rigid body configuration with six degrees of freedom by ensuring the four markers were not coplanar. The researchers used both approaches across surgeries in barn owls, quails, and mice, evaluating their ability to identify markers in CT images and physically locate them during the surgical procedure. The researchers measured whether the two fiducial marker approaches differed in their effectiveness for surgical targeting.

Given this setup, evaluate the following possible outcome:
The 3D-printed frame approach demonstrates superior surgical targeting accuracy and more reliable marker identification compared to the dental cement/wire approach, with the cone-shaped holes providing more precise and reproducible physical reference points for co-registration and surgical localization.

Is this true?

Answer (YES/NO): NO